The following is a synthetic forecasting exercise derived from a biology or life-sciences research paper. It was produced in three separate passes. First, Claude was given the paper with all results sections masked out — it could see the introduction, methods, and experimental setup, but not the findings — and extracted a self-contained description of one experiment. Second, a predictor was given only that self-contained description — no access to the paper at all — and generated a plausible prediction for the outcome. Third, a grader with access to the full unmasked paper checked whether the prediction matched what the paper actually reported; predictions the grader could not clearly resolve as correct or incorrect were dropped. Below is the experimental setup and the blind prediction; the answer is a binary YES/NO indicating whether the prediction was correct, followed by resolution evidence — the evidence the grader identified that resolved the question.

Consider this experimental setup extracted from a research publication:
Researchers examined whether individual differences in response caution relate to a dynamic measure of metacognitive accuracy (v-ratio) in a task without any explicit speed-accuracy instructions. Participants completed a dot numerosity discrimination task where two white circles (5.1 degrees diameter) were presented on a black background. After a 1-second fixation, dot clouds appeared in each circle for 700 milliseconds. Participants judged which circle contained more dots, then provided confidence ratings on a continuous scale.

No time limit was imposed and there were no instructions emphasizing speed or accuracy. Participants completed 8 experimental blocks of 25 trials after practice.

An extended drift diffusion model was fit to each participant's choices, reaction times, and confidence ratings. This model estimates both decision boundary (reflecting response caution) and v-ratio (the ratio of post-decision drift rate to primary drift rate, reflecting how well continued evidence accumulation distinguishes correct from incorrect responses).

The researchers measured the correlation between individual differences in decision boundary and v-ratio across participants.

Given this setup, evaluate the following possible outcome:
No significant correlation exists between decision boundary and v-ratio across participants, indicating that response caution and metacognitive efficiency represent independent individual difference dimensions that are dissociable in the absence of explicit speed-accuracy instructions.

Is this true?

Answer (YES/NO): YES